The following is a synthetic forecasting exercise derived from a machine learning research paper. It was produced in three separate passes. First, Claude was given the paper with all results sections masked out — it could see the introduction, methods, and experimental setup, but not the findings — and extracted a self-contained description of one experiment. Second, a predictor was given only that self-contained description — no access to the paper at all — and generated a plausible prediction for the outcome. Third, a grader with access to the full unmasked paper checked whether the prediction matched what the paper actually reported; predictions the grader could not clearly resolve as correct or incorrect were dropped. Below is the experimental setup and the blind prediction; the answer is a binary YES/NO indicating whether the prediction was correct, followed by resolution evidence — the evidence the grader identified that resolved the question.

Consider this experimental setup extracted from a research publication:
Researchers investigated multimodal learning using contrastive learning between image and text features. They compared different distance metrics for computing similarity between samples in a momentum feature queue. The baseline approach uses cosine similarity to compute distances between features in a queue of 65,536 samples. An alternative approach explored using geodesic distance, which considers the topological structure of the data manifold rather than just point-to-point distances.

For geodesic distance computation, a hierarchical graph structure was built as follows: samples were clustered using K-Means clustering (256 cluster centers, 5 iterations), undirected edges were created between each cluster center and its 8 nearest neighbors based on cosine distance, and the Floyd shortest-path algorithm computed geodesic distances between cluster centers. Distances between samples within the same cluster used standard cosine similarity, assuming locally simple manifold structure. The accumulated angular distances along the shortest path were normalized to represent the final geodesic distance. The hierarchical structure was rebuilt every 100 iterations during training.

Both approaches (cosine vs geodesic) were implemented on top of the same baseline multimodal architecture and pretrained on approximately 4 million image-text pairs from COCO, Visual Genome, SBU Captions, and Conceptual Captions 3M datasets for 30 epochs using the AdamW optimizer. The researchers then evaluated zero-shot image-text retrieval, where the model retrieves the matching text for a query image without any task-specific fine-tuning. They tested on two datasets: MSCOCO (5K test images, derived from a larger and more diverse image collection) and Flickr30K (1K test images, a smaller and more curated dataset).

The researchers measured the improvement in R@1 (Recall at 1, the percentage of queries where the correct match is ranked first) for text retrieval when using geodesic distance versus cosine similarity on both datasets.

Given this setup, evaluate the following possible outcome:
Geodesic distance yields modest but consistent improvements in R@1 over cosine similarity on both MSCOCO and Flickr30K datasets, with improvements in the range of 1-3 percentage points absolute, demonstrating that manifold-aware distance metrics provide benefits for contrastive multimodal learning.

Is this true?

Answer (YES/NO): NO